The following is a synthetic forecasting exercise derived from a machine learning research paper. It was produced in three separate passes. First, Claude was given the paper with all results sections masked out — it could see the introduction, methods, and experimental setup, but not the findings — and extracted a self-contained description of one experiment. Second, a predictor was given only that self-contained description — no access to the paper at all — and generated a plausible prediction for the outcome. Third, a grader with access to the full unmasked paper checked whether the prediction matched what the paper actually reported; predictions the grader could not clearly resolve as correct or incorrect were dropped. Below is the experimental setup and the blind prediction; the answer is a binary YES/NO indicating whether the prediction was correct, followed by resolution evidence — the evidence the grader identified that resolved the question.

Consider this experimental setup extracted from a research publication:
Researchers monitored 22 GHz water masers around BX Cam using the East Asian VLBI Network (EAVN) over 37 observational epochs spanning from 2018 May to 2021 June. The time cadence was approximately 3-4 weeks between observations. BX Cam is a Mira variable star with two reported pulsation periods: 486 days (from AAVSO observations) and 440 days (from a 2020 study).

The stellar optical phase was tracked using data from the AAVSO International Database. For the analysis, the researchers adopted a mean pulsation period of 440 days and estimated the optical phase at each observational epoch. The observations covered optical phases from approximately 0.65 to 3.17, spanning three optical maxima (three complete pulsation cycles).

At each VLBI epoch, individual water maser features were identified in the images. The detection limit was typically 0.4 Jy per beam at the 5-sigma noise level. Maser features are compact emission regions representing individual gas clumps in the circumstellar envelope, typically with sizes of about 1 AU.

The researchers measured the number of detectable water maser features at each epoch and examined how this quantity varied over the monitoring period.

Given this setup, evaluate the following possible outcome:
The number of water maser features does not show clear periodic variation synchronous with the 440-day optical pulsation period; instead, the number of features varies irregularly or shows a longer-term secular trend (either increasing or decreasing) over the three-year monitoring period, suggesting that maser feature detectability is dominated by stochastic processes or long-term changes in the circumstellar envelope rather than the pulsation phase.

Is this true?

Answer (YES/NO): NO